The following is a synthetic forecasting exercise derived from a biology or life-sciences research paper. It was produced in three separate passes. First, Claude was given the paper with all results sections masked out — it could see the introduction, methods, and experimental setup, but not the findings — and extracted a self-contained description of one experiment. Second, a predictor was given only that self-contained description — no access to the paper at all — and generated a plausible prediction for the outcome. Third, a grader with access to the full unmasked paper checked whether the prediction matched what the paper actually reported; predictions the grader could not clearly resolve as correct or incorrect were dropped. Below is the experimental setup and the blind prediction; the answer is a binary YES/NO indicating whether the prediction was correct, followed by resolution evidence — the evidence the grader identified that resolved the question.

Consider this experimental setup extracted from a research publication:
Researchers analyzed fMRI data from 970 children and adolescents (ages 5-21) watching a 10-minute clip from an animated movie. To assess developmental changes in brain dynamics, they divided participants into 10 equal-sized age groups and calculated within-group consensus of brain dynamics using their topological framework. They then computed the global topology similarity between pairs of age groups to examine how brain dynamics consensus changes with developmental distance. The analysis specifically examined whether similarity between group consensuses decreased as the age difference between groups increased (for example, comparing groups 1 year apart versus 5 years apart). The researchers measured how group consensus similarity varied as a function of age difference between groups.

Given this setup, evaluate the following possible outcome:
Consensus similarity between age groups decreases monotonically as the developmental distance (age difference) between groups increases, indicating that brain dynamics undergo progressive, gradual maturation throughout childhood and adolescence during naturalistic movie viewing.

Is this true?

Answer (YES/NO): YES